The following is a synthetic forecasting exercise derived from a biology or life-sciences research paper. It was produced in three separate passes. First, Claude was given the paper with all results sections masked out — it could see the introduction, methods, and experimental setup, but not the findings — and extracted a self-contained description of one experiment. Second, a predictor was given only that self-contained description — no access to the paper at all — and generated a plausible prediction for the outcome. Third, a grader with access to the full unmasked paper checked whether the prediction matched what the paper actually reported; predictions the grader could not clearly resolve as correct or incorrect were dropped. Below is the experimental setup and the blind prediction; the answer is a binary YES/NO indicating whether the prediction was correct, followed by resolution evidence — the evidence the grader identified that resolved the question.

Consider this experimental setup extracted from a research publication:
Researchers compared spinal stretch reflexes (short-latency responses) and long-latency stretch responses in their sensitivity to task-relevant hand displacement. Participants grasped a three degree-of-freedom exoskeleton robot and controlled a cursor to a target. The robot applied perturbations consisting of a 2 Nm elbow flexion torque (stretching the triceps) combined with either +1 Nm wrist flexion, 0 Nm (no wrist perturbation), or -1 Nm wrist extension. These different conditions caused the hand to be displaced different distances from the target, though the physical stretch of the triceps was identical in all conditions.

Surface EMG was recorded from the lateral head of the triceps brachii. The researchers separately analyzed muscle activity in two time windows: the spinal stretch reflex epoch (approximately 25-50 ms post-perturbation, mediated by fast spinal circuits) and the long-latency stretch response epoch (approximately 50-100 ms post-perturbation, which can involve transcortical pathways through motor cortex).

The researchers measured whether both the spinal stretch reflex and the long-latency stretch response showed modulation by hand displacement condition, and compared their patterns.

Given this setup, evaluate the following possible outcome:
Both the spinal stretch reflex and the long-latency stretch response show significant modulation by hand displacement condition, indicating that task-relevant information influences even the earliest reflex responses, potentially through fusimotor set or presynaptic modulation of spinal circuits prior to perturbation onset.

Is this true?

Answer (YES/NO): YES